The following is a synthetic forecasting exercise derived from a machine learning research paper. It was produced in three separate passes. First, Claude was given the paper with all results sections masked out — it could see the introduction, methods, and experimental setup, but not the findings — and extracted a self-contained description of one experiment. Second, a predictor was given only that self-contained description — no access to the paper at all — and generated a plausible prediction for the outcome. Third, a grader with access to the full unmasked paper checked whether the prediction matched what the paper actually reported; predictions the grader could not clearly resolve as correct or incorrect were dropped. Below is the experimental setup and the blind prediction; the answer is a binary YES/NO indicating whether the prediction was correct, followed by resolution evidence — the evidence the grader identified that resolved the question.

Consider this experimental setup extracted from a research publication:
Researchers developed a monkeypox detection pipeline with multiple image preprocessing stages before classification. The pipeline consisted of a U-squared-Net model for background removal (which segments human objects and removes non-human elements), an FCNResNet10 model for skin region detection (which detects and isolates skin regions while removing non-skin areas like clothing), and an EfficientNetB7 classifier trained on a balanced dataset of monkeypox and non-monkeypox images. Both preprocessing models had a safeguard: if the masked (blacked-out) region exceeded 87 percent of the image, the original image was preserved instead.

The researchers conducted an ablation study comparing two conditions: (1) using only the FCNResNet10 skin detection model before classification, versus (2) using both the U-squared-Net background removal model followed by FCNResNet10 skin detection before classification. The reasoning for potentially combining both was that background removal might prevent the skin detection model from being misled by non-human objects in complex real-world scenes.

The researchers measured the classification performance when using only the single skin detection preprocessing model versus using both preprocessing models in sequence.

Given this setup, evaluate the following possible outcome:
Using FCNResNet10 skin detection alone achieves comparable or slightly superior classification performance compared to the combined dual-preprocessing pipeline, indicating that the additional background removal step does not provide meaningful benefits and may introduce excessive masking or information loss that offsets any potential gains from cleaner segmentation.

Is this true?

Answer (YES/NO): NO